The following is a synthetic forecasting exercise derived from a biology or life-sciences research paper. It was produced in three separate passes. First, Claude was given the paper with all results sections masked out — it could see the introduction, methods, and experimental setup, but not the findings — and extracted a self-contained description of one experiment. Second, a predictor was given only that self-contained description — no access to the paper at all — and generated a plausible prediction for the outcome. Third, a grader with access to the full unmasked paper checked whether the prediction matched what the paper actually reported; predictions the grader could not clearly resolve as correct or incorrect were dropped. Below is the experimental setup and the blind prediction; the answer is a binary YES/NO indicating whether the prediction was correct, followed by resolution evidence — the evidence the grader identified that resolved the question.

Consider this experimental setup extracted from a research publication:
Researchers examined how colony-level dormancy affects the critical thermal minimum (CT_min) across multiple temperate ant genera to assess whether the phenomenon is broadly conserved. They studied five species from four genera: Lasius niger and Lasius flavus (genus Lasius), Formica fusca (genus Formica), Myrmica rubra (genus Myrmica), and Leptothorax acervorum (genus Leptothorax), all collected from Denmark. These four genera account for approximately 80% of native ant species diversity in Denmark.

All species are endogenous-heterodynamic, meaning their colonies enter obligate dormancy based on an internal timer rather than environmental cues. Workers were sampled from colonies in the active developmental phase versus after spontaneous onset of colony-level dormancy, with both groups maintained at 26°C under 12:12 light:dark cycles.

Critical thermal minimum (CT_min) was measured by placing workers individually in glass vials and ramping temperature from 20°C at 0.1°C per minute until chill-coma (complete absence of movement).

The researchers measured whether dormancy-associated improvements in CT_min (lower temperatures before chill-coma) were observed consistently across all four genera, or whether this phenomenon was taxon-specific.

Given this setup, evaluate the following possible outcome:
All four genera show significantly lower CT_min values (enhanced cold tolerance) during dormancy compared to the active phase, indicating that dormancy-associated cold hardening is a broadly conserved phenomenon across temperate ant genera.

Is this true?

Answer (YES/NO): YES